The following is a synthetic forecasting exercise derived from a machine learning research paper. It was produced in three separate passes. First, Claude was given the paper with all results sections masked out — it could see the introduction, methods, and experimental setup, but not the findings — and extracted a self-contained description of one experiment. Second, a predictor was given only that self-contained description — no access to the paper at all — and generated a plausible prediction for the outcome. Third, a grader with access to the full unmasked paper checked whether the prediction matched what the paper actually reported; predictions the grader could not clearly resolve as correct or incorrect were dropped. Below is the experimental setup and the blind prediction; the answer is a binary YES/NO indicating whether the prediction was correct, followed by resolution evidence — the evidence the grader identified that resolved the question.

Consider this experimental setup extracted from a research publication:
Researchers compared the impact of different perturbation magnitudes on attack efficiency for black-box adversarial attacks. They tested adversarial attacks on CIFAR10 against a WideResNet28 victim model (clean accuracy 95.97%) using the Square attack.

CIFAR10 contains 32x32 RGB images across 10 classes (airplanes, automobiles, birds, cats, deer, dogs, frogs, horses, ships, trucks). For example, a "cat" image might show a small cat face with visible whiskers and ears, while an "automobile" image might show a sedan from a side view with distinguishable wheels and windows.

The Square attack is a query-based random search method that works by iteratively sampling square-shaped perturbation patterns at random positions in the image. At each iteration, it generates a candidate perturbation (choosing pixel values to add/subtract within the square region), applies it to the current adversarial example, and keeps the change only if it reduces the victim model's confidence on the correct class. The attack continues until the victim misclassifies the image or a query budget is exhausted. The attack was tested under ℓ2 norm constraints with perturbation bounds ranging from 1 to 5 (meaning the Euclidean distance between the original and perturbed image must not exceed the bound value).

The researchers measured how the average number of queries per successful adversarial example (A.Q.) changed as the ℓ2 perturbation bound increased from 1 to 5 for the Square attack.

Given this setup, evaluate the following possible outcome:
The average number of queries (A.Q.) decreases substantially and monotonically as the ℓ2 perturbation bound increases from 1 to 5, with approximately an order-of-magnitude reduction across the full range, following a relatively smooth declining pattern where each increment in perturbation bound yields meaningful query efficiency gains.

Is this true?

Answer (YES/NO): YES